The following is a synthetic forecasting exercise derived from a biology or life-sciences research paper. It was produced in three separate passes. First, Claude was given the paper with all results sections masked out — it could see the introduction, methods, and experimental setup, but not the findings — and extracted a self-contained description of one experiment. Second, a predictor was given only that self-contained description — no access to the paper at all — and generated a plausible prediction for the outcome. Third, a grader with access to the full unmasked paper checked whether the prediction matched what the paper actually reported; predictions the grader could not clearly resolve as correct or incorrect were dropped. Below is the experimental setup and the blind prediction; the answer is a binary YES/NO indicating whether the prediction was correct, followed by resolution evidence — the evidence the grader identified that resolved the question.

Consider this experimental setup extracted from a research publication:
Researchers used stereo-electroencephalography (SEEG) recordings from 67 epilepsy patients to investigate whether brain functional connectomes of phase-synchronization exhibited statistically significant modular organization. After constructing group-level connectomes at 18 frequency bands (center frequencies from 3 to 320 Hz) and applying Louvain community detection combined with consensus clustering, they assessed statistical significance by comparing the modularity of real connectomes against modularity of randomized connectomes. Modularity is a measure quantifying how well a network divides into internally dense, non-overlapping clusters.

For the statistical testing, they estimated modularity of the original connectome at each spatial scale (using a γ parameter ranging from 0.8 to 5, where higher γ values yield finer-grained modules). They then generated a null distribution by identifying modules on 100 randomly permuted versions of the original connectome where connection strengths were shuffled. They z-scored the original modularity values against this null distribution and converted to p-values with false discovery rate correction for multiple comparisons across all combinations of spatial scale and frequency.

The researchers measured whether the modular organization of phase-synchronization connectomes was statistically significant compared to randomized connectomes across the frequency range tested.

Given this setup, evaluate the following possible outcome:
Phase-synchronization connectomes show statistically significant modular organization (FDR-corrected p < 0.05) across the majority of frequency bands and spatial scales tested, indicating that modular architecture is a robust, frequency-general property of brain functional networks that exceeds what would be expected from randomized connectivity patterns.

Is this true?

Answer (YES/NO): YES